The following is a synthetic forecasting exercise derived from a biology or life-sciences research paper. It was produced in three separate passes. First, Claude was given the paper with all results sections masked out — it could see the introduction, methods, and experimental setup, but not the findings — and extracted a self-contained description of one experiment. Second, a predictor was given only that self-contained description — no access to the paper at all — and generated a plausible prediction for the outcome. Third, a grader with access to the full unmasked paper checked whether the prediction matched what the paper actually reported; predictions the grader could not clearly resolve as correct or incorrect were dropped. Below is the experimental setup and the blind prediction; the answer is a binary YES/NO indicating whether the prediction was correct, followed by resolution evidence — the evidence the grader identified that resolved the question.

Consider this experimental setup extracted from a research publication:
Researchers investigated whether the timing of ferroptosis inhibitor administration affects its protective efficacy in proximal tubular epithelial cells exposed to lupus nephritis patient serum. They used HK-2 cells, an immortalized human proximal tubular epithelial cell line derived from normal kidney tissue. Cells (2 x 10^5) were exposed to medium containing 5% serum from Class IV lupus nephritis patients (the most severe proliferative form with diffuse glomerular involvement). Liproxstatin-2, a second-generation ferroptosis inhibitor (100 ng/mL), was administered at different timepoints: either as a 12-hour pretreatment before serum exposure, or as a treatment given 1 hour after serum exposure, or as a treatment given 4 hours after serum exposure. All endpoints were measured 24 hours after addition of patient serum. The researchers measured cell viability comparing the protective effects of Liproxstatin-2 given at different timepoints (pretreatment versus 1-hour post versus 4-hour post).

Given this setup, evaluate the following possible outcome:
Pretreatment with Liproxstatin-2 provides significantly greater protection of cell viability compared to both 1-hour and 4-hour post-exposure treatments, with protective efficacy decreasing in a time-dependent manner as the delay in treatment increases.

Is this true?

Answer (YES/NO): NO